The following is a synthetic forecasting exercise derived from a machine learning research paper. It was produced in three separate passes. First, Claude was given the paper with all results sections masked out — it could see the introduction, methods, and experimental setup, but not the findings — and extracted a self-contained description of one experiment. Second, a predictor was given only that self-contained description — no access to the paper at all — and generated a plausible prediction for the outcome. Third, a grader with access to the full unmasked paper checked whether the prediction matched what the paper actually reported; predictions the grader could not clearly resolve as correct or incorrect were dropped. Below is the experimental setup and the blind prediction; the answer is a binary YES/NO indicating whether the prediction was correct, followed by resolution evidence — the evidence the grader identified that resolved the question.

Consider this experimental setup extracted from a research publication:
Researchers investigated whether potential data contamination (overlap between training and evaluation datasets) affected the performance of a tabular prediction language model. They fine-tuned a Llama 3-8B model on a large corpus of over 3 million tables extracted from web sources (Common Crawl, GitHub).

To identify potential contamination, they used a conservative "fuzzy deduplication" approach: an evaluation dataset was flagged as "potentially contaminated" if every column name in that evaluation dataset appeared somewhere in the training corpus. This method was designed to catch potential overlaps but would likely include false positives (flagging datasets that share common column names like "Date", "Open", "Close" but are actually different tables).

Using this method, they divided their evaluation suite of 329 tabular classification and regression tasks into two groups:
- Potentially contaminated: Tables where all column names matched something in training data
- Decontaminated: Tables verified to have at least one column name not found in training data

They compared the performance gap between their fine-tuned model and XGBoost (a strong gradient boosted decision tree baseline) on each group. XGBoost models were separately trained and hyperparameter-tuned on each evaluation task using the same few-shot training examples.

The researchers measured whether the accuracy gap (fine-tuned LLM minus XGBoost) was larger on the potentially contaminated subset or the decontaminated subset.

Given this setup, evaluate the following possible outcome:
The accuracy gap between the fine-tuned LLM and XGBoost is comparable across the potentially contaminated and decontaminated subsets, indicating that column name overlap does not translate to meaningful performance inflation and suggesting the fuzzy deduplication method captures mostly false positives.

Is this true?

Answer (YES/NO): NO